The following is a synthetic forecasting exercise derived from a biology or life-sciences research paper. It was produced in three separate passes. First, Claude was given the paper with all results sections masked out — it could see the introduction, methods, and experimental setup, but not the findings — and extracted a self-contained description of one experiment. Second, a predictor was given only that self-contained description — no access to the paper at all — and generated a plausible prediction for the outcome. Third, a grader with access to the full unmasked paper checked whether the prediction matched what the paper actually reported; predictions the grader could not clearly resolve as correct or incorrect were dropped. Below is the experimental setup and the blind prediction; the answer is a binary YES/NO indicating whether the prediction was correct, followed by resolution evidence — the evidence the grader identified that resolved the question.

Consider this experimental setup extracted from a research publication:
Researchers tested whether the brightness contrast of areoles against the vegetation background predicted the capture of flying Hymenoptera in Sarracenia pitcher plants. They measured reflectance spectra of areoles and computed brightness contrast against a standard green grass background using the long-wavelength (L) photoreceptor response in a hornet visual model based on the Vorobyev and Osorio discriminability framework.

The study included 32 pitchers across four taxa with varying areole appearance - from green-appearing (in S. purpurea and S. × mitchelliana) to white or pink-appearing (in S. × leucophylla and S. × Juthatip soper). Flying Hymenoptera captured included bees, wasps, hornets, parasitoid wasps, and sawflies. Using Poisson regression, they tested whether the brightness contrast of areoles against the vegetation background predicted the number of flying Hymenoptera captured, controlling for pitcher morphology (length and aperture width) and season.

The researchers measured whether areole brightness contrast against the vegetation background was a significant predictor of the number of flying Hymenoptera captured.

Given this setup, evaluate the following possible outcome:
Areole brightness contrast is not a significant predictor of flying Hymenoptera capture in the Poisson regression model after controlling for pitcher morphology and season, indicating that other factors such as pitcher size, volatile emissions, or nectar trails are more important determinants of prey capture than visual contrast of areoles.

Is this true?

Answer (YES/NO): NO